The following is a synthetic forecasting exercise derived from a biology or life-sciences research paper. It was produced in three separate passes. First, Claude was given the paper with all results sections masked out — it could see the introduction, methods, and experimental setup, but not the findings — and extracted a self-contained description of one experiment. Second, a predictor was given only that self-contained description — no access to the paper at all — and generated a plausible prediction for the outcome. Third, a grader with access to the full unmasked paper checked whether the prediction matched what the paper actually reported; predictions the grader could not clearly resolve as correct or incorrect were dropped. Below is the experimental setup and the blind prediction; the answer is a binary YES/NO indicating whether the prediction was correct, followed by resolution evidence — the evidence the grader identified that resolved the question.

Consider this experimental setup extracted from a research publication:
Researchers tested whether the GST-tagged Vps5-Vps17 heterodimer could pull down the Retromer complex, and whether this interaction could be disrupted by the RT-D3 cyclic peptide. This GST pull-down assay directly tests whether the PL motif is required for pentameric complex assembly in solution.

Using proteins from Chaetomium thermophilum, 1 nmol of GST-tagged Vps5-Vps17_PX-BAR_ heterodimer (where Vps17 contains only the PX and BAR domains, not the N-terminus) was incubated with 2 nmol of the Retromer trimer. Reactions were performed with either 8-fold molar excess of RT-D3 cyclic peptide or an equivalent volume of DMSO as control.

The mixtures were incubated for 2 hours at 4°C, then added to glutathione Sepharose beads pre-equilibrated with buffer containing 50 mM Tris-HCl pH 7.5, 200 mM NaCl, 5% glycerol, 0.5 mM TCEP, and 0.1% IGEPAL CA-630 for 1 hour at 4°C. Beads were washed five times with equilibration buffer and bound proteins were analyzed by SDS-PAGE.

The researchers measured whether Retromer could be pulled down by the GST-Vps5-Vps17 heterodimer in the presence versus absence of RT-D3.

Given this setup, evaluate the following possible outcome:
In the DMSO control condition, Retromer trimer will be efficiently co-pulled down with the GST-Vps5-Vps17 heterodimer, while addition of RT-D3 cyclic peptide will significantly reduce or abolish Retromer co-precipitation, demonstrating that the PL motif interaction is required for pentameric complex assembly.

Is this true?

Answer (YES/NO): YES